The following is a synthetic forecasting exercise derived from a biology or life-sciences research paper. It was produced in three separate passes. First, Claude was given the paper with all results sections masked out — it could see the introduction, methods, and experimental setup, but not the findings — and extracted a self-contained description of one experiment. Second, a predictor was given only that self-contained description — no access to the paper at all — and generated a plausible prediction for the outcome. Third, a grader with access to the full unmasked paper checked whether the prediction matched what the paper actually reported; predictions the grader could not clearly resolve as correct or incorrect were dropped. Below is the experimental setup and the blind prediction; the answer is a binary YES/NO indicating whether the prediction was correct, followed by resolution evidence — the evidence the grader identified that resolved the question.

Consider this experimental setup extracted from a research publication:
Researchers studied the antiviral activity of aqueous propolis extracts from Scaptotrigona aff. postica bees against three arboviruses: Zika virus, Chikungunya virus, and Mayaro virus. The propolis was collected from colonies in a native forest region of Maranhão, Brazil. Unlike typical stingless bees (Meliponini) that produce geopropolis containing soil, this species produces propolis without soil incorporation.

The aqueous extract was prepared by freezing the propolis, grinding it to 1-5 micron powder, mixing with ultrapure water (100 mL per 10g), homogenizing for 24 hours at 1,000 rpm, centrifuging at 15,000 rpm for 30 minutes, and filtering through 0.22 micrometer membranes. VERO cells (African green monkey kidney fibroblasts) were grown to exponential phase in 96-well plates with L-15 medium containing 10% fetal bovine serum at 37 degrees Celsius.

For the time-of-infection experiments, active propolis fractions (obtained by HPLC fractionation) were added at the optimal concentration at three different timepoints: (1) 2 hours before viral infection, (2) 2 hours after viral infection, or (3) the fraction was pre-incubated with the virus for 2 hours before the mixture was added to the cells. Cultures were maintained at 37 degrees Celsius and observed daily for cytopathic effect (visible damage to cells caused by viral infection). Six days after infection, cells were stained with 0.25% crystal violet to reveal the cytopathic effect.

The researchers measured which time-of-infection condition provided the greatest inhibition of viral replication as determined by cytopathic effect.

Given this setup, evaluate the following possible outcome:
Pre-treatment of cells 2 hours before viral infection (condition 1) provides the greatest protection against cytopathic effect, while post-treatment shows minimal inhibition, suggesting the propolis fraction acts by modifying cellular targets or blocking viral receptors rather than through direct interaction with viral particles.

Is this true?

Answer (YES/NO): NO